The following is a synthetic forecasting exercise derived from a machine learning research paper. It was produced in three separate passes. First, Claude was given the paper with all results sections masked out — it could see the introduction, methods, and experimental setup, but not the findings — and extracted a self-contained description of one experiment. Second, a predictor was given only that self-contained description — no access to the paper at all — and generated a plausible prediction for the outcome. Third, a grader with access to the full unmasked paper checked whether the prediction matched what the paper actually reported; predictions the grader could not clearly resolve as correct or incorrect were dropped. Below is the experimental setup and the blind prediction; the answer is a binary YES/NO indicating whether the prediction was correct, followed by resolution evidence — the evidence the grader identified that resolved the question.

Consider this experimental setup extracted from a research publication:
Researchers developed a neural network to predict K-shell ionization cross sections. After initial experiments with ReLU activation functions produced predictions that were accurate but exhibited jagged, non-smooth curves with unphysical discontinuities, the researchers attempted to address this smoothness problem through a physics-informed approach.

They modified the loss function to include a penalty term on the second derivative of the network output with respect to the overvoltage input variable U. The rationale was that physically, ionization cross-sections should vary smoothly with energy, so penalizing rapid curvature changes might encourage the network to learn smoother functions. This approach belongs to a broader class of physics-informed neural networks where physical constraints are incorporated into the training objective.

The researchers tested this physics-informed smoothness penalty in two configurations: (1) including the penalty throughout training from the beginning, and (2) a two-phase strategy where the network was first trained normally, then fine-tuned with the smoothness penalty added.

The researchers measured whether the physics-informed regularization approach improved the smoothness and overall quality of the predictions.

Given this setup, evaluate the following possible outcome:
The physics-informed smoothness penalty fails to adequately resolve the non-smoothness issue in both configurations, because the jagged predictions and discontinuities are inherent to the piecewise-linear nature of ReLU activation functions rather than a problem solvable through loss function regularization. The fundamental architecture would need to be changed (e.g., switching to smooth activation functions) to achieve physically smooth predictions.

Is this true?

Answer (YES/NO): YES